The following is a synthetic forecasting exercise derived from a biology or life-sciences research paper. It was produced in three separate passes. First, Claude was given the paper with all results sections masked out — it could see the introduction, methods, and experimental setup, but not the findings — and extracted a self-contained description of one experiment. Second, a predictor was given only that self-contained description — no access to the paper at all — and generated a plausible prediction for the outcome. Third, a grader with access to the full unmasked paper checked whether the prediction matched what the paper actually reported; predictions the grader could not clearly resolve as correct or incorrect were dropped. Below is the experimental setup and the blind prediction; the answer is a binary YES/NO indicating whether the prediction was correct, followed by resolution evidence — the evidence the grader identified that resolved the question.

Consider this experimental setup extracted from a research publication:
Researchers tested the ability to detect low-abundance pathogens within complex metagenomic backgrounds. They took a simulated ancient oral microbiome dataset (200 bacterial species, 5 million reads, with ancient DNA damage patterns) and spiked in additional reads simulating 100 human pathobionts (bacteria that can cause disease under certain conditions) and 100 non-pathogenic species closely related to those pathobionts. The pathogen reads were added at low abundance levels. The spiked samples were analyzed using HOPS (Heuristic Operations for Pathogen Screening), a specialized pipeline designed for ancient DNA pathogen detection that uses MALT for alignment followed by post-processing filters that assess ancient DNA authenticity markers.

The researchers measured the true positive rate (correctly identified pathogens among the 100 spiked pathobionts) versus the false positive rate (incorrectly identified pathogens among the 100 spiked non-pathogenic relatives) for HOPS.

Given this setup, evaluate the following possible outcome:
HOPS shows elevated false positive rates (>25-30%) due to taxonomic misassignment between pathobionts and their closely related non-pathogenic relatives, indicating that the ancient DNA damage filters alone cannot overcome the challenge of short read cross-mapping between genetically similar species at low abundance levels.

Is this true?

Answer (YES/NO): NO